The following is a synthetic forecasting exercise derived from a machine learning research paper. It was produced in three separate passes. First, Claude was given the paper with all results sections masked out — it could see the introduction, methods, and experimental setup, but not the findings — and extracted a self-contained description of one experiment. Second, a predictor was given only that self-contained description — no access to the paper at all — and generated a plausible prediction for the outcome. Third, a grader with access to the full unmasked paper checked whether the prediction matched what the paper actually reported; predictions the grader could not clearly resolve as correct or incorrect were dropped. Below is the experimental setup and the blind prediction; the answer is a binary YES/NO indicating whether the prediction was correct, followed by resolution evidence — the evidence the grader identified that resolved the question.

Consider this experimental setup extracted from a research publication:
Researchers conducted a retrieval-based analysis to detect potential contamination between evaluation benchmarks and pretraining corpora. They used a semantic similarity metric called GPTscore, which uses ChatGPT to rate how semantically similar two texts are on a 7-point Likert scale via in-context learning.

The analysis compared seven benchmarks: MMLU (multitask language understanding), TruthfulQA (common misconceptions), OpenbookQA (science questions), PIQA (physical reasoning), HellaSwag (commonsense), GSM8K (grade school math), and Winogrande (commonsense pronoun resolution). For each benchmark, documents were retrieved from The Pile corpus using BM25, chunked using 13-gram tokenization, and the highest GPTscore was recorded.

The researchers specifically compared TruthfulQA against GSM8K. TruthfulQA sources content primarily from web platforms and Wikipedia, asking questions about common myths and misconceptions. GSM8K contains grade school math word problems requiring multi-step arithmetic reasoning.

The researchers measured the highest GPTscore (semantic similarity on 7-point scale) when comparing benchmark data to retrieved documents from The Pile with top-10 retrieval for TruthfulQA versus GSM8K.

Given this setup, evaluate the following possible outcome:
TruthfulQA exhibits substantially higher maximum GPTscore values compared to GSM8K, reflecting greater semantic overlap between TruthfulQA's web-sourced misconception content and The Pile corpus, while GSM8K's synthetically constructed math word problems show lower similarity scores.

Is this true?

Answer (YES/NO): YES